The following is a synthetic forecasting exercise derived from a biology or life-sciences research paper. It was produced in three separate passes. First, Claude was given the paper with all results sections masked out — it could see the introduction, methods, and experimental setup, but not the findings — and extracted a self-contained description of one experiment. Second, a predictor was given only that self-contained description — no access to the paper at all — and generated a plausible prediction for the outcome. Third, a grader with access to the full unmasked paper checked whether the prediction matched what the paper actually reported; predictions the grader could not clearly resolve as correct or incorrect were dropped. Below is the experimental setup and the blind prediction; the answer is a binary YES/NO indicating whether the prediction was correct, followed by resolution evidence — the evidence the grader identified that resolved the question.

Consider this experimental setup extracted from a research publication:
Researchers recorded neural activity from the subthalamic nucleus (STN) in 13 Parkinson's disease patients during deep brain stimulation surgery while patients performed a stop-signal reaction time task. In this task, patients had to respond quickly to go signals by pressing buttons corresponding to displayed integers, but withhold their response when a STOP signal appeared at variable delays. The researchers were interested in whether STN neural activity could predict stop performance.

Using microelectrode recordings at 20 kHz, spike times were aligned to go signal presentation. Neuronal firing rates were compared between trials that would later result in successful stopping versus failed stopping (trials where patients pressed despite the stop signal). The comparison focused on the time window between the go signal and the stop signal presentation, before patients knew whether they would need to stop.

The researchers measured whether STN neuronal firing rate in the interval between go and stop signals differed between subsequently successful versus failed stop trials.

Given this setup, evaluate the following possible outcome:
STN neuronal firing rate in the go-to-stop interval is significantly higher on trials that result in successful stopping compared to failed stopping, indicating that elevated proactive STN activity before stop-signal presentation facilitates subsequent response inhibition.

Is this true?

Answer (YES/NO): NO